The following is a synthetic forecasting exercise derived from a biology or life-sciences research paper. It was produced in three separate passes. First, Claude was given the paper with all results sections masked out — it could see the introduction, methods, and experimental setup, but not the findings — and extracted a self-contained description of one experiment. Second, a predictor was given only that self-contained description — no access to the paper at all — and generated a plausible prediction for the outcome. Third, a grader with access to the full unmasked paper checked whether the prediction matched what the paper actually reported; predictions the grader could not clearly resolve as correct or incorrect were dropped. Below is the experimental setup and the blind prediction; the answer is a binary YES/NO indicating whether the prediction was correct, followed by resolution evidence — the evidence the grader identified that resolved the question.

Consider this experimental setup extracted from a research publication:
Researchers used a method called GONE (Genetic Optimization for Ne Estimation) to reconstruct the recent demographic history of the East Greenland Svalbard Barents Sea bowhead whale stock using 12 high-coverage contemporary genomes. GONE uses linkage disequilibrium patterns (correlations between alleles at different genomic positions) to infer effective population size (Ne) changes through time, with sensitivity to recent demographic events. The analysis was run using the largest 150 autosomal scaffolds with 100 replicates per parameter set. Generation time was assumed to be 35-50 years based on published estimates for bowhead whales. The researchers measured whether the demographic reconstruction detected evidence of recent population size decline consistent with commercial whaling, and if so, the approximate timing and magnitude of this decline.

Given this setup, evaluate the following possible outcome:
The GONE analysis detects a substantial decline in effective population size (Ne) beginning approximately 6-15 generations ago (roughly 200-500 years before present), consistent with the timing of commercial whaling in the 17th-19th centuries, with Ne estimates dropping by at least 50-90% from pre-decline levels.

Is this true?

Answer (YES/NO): NO